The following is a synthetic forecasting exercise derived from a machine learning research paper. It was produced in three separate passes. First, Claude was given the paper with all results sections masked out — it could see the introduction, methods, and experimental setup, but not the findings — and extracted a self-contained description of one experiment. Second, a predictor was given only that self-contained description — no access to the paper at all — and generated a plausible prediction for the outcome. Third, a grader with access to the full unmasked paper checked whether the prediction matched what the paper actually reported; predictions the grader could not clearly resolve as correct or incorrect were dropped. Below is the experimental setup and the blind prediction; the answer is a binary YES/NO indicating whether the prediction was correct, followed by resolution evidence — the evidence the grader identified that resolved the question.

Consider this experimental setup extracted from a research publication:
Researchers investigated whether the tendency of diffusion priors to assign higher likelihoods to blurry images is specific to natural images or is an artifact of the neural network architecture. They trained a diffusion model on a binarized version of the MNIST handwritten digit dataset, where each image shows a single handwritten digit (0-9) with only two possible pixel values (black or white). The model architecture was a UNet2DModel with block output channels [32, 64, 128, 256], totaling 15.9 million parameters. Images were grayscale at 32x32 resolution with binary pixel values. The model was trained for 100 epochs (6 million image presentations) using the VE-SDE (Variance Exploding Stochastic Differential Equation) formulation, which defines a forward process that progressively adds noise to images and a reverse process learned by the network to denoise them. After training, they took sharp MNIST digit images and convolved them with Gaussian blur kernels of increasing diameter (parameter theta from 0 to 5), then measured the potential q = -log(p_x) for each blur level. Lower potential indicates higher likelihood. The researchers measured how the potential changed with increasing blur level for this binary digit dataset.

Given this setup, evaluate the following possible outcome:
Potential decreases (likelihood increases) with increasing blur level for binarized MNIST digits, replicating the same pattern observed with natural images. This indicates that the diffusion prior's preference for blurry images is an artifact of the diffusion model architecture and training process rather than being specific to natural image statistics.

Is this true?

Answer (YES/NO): NO